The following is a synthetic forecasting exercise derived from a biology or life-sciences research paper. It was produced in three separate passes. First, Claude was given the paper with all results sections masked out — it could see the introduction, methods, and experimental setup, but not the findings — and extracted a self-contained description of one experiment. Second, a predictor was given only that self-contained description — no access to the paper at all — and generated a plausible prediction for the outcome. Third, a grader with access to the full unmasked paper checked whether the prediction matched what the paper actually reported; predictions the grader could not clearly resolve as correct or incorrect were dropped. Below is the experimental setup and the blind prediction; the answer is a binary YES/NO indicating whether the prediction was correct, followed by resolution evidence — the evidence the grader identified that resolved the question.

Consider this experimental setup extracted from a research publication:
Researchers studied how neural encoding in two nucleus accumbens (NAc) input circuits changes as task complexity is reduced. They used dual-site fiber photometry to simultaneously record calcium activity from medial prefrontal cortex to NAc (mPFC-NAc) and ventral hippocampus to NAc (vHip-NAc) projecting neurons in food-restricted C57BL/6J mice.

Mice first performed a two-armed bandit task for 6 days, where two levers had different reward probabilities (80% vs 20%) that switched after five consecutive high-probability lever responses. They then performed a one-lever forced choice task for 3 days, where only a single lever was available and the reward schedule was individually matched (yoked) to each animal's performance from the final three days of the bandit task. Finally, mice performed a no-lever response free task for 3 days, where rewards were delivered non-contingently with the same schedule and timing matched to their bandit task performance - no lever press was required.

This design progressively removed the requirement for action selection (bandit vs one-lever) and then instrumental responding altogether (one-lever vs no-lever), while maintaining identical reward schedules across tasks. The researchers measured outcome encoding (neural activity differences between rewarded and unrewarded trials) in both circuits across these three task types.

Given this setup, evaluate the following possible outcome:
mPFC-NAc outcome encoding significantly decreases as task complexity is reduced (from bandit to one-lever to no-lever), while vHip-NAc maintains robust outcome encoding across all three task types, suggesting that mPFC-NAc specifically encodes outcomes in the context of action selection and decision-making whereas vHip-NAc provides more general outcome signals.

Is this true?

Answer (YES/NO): NO